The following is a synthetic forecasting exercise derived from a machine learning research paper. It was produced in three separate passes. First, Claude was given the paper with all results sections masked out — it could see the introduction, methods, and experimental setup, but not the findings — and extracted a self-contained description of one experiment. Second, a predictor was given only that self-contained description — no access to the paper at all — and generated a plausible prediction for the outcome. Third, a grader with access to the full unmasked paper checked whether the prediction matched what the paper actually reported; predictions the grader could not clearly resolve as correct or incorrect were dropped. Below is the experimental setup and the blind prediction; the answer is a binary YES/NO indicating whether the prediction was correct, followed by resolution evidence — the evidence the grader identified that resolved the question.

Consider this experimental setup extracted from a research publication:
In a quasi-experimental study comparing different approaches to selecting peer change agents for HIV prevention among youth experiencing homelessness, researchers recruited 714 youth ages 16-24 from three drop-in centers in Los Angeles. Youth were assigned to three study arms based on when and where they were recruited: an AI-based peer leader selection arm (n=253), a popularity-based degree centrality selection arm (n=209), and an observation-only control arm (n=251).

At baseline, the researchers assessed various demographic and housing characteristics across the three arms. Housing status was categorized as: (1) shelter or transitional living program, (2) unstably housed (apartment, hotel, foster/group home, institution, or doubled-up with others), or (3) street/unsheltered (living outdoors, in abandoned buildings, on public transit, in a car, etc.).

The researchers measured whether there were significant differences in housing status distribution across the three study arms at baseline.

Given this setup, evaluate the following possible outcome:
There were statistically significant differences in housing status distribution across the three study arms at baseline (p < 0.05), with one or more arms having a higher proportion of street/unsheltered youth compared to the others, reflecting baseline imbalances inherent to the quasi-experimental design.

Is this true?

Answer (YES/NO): YES